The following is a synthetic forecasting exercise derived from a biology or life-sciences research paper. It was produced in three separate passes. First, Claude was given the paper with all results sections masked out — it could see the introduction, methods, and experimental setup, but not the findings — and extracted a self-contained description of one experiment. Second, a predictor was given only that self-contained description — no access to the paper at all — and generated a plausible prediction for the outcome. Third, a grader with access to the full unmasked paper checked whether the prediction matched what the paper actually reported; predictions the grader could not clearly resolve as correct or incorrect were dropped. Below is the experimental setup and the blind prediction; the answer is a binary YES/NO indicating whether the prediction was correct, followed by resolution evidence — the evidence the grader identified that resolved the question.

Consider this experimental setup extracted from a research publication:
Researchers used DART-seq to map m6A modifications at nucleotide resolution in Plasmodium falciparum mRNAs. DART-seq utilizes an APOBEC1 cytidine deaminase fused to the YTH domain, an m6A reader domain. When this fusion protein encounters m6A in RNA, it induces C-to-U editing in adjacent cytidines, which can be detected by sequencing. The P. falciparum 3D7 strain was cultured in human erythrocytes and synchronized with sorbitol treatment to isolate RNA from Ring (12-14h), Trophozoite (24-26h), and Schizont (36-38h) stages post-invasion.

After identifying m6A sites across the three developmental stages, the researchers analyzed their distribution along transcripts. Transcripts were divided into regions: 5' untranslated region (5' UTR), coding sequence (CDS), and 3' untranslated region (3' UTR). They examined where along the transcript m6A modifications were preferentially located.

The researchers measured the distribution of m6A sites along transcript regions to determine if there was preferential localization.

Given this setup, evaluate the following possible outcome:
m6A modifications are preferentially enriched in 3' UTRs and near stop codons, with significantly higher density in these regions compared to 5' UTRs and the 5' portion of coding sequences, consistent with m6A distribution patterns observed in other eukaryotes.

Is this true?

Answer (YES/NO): NO